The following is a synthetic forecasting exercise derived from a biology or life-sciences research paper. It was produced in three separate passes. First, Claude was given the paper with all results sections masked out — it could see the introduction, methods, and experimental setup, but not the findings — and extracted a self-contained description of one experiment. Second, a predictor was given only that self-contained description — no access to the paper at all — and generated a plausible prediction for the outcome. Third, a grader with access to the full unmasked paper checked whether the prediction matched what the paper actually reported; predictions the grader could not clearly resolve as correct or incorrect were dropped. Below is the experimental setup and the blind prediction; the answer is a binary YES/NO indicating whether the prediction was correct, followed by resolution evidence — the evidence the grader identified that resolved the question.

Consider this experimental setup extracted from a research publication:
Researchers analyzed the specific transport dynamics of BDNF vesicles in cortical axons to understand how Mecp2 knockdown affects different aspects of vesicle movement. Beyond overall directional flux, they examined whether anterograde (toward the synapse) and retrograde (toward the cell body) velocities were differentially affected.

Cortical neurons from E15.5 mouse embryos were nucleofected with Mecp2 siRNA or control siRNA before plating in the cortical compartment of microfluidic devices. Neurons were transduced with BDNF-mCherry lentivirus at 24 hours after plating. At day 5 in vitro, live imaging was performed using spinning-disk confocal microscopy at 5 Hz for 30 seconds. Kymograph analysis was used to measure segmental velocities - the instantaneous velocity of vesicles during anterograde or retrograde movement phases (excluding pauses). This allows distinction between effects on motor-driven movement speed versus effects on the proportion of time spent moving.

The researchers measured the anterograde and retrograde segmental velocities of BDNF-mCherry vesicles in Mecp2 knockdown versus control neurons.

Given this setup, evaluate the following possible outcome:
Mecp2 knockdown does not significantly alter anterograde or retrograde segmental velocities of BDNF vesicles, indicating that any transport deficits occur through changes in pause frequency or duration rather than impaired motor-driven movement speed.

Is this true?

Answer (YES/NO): NO